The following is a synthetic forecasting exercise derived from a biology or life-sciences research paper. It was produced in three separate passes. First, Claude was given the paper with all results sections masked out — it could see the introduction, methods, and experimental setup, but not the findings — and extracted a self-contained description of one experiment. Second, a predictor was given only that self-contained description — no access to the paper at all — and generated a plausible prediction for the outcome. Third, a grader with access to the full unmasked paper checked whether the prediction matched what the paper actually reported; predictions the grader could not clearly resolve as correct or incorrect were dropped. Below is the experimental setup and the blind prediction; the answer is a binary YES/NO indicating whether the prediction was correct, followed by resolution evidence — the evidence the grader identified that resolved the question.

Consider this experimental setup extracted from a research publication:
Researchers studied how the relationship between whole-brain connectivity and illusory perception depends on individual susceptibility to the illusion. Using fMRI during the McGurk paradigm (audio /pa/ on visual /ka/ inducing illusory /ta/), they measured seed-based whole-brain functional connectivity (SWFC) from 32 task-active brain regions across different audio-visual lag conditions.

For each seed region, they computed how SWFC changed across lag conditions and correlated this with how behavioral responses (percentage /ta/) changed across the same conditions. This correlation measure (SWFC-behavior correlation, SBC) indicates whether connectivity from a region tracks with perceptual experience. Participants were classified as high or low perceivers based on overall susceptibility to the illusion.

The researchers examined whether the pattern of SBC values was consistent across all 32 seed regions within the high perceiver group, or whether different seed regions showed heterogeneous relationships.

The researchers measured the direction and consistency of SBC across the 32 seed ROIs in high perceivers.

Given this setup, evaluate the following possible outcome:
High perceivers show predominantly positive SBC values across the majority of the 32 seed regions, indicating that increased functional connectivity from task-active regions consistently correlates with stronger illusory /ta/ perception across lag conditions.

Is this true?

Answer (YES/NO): NO